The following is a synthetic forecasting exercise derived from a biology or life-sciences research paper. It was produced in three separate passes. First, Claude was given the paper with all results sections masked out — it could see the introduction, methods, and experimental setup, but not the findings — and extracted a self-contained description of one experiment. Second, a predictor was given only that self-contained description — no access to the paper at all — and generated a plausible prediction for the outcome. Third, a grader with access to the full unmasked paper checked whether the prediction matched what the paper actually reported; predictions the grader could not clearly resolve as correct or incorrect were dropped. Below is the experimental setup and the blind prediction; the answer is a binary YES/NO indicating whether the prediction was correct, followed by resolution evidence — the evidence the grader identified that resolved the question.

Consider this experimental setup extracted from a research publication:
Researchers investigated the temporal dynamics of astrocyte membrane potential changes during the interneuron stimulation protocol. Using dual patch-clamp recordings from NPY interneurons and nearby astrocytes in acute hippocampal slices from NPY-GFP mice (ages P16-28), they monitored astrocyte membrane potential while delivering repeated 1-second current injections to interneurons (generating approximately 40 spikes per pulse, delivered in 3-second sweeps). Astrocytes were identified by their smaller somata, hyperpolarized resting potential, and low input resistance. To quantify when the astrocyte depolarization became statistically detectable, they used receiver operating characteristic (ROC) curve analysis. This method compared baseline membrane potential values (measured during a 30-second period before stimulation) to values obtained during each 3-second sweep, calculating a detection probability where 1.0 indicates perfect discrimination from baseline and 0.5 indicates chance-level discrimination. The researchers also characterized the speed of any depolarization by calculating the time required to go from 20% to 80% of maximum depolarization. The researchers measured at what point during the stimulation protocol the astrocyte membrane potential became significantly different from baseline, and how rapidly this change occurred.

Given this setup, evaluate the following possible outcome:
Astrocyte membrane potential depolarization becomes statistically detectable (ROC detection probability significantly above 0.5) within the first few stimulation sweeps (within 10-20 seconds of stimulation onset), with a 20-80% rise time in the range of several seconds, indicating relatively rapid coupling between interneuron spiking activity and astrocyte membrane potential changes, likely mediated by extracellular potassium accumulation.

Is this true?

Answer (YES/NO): NO